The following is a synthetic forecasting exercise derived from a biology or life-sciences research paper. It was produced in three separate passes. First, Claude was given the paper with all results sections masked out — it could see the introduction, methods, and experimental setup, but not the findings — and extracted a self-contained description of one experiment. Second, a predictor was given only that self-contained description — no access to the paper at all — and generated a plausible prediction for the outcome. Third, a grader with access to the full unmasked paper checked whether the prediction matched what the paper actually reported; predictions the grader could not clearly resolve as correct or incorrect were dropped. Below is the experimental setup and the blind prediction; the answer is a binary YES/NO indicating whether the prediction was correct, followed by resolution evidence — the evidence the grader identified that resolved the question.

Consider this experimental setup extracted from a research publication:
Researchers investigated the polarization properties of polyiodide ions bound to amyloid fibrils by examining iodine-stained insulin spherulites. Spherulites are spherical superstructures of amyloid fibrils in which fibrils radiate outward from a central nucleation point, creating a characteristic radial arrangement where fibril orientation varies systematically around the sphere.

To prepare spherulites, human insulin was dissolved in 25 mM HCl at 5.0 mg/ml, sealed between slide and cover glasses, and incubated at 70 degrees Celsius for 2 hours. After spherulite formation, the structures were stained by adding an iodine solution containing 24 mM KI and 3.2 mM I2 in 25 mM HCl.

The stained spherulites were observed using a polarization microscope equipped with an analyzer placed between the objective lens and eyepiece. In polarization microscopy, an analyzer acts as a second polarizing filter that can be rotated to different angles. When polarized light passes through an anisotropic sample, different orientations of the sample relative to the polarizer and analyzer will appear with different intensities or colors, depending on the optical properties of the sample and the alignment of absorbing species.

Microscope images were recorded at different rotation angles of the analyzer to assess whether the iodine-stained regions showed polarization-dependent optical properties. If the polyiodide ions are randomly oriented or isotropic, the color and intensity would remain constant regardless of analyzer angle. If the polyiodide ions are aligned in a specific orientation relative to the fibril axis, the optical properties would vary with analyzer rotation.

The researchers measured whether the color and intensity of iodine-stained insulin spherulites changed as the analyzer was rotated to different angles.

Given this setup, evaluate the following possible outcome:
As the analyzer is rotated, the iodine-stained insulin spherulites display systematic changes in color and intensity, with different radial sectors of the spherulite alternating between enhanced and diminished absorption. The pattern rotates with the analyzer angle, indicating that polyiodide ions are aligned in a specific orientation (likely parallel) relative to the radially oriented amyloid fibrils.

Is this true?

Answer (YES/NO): YES